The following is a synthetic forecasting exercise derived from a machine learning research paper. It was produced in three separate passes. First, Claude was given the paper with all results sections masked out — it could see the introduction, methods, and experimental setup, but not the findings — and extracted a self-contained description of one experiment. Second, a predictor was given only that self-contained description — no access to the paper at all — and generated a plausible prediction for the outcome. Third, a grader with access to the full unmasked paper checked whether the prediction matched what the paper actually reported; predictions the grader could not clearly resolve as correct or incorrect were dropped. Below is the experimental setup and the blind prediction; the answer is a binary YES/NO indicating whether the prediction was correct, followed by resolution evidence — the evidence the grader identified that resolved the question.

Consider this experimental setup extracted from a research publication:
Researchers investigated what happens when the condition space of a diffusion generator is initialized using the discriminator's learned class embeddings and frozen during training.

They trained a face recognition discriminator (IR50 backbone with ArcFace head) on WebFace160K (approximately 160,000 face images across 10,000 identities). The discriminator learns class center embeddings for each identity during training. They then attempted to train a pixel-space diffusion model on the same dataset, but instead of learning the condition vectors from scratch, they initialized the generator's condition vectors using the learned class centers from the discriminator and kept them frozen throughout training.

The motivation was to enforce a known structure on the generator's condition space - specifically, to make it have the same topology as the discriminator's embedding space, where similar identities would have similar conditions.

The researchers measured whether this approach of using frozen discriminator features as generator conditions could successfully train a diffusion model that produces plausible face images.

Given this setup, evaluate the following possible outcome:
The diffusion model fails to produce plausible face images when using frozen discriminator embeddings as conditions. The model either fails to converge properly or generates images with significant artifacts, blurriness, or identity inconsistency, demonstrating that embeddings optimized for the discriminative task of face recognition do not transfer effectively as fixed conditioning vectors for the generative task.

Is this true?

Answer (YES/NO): YES